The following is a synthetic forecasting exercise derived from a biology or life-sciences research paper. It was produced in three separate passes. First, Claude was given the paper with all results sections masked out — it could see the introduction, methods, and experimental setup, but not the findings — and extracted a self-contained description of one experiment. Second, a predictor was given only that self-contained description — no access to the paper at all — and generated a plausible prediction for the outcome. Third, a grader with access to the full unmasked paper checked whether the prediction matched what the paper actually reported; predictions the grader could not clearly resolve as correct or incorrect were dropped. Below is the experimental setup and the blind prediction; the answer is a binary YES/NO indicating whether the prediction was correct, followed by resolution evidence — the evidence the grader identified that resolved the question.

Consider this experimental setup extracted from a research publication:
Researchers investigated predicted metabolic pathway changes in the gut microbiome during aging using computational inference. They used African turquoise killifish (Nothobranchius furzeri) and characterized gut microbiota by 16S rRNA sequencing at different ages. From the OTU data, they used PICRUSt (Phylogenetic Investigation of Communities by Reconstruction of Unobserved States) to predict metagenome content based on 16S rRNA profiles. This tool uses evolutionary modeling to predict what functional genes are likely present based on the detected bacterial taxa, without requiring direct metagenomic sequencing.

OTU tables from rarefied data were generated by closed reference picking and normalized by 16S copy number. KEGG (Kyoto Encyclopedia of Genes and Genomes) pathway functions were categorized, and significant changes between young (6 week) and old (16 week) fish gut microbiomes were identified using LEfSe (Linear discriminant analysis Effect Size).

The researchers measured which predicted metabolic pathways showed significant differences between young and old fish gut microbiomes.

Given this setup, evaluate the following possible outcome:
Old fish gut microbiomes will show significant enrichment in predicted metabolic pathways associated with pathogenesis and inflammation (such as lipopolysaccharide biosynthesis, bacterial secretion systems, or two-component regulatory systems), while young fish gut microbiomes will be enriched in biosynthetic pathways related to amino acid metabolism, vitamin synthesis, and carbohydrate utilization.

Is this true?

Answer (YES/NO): NO